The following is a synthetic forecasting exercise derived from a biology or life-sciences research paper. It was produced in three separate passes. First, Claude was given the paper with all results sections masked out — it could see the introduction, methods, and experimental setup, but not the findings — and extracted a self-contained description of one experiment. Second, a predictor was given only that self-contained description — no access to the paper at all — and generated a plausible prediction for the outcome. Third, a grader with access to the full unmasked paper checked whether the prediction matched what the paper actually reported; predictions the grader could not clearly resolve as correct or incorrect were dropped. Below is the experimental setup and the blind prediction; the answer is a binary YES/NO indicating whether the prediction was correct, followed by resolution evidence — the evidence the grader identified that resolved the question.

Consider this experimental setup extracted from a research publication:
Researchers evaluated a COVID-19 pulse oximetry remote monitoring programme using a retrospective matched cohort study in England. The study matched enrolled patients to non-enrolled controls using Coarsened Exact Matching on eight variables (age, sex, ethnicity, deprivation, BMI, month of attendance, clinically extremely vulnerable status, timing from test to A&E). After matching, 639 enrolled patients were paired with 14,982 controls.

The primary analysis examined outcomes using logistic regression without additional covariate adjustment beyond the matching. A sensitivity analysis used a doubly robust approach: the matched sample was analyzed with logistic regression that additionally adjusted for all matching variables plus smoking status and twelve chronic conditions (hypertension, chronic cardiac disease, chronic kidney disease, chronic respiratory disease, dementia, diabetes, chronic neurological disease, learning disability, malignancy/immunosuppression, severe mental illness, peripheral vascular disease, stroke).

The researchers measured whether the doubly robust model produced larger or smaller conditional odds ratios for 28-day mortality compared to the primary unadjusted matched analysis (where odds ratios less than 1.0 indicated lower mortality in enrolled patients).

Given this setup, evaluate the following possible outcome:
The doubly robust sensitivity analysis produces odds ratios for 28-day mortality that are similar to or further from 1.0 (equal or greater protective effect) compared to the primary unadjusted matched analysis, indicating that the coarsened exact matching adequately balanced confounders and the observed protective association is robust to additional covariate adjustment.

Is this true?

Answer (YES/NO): YES